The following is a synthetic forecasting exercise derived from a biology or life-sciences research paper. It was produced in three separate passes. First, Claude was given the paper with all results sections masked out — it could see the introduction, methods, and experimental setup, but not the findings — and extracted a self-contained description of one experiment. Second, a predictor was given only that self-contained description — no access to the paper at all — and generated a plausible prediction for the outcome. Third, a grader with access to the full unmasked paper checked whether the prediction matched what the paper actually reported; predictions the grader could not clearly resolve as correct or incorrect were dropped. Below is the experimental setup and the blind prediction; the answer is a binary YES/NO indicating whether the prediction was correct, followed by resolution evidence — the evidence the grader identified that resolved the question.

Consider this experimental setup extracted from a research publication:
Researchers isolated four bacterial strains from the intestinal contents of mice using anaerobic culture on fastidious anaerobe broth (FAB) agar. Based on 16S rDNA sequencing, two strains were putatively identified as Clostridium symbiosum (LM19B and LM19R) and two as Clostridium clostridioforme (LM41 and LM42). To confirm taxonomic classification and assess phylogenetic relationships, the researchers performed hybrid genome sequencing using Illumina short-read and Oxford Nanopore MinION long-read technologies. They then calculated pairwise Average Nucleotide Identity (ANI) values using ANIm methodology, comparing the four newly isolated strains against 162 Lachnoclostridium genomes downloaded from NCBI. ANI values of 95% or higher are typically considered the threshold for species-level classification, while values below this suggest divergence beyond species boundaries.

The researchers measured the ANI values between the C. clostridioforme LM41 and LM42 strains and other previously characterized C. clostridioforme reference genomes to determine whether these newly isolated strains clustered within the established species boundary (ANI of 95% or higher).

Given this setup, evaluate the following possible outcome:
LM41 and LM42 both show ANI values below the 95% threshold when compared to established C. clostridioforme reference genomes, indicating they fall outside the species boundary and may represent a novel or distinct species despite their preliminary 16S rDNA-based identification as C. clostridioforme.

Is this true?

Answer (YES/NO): NO